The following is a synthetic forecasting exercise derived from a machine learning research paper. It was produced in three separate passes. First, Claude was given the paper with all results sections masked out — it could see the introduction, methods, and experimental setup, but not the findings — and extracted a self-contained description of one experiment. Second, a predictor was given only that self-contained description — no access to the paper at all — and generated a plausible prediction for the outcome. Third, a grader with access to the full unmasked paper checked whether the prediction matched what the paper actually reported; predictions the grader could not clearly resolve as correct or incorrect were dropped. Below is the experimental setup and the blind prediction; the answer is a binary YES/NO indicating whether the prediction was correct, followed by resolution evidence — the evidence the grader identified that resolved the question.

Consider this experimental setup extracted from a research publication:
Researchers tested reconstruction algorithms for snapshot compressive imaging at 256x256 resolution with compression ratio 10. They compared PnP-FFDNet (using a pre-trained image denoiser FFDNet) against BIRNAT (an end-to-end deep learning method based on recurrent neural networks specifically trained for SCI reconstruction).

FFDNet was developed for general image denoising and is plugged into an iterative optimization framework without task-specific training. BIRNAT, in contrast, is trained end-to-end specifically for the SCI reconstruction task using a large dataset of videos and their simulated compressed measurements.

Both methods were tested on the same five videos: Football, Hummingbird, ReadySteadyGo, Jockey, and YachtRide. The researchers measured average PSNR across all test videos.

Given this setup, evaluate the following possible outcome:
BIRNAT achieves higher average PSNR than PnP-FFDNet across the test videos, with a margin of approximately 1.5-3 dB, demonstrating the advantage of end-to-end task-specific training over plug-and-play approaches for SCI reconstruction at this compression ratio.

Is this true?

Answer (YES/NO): NO